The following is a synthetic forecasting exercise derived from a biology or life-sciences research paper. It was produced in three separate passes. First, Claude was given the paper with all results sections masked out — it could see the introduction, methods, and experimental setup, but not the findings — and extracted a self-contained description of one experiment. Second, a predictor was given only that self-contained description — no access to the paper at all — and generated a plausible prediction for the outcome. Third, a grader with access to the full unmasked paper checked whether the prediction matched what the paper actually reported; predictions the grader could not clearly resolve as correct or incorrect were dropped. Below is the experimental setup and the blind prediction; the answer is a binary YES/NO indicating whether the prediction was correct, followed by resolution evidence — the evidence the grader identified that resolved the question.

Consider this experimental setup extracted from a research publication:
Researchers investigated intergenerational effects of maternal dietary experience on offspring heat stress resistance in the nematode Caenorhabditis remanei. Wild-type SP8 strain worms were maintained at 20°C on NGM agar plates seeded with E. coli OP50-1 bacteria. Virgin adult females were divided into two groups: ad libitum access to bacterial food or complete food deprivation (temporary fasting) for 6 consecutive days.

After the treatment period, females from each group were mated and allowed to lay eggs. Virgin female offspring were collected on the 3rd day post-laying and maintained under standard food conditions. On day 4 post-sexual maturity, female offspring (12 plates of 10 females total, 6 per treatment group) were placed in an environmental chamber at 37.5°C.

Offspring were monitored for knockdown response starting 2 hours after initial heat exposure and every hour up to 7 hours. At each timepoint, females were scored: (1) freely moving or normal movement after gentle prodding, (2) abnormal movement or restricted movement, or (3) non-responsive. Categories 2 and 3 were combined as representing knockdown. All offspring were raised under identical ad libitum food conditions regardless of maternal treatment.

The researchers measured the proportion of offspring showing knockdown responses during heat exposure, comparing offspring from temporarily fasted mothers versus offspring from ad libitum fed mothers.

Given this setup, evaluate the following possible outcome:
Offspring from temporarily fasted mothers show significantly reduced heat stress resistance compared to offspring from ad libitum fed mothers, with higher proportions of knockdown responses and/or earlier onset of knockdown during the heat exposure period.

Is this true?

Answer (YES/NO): NO